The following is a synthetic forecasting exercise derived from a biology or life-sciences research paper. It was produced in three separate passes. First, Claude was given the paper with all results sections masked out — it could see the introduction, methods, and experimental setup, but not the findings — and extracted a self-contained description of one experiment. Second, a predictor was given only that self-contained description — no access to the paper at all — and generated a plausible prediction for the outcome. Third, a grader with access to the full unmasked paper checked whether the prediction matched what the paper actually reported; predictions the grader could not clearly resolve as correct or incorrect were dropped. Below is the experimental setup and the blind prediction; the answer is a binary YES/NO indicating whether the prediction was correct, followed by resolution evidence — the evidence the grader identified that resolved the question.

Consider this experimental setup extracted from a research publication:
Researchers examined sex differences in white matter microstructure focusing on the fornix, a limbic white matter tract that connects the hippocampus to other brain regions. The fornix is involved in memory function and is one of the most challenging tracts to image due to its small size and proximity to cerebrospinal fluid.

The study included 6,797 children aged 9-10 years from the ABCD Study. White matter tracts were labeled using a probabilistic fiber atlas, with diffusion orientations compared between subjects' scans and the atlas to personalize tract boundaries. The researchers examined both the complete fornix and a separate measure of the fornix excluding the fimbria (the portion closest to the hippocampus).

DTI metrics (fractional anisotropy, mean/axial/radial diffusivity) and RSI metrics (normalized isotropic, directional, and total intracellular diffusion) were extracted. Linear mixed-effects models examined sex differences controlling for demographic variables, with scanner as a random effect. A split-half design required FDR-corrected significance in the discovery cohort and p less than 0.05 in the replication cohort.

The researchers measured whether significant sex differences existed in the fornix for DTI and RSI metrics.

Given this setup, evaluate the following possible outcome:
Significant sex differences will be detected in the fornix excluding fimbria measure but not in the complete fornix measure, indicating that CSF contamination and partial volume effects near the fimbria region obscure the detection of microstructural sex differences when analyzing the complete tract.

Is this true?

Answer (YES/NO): NO